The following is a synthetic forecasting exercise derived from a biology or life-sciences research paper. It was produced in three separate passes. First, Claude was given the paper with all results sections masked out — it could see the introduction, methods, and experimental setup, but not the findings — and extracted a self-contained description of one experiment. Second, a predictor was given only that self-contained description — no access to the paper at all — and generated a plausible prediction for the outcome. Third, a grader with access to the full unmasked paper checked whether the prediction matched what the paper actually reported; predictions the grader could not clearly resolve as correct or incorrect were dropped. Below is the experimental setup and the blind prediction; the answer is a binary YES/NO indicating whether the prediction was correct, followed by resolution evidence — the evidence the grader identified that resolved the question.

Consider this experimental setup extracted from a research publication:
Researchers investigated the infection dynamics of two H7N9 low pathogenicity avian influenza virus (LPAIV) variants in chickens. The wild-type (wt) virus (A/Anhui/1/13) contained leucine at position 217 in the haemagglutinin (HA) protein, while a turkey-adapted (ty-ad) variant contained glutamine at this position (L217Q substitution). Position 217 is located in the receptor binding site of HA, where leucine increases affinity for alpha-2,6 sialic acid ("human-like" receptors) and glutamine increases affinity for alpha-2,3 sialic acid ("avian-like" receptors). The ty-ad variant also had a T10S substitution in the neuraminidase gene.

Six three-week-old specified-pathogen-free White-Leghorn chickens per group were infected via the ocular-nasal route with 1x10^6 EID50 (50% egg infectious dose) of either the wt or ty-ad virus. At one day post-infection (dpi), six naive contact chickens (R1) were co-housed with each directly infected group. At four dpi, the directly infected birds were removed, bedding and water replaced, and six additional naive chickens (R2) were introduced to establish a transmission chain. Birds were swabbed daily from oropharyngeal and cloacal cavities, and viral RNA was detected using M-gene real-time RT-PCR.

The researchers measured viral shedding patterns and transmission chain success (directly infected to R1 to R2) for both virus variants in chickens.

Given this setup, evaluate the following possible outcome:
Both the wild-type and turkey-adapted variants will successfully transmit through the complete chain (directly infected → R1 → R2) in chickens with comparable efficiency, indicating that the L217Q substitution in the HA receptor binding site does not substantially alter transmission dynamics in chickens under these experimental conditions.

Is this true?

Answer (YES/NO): YES